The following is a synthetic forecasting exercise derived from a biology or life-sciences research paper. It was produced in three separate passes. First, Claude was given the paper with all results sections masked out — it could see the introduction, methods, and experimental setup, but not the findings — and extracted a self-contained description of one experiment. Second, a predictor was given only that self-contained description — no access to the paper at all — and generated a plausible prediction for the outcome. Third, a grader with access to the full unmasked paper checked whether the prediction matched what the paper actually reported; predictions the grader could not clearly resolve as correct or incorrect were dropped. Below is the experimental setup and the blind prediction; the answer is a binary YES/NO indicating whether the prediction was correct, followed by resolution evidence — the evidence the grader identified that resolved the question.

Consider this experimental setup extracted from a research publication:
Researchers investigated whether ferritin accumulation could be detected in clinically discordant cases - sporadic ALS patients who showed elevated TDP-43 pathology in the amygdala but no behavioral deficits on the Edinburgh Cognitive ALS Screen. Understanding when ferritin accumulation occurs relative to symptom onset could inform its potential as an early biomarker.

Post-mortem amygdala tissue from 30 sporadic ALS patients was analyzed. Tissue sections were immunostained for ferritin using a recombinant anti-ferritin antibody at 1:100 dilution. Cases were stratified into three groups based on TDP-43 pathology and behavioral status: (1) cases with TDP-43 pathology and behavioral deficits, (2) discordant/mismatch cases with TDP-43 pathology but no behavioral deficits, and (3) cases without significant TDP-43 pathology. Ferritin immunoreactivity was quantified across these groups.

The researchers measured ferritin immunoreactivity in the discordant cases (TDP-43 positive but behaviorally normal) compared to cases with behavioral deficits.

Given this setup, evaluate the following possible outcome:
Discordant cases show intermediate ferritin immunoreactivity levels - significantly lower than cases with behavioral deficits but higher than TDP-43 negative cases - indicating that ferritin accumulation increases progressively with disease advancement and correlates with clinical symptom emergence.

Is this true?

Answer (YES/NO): NO